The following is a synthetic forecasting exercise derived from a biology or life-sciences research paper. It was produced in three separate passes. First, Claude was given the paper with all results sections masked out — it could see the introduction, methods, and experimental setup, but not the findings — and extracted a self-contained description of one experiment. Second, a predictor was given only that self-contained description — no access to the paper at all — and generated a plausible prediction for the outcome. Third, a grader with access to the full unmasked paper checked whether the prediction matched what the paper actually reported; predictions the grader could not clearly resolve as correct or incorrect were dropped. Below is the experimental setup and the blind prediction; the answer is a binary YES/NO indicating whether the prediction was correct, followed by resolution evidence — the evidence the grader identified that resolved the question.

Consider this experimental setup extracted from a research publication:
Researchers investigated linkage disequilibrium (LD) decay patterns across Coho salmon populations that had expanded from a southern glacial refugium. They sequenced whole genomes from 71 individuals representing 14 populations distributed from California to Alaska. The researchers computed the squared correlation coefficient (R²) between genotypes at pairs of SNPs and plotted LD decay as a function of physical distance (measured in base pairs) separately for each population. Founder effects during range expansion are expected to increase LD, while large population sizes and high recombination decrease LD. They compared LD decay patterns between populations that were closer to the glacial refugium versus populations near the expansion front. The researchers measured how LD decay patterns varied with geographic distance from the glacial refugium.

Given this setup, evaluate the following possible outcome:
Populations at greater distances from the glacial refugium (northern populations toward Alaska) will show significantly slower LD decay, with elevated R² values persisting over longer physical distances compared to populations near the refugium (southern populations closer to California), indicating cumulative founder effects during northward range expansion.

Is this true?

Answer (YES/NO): YES